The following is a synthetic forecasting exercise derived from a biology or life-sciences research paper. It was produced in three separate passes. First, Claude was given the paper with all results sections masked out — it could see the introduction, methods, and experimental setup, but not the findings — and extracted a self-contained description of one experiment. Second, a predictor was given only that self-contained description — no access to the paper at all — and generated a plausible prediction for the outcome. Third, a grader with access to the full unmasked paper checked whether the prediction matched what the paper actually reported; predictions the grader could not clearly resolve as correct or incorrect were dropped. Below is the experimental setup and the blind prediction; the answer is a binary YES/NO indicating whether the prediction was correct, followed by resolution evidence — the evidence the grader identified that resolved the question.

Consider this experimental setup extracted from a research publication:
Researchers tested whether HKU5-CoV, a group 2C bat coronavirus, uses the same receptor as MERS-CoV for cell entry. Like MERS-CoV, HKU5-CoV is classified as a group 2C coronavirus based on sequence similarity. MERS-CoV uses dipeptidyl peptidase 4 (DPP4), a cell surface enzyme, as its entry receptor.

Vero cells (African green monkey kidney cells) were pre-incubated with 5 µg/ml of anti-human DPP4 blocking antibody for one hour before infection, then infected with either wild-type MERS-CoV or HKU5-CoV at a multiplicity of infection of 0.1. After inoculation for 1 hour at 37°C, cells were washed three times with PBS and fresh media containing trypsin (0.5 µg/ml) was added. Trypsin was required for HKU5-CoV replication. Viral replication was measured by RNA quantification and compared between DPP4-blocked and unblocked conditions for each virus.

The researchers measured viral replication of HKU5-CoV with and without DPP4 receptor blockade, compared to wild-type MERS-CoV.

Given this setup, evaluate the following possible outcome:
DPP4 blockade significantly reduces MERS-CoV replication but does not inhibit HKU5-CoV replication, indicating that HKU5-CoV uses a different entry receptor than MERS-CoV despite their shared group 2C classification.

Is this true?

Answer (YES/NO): YES